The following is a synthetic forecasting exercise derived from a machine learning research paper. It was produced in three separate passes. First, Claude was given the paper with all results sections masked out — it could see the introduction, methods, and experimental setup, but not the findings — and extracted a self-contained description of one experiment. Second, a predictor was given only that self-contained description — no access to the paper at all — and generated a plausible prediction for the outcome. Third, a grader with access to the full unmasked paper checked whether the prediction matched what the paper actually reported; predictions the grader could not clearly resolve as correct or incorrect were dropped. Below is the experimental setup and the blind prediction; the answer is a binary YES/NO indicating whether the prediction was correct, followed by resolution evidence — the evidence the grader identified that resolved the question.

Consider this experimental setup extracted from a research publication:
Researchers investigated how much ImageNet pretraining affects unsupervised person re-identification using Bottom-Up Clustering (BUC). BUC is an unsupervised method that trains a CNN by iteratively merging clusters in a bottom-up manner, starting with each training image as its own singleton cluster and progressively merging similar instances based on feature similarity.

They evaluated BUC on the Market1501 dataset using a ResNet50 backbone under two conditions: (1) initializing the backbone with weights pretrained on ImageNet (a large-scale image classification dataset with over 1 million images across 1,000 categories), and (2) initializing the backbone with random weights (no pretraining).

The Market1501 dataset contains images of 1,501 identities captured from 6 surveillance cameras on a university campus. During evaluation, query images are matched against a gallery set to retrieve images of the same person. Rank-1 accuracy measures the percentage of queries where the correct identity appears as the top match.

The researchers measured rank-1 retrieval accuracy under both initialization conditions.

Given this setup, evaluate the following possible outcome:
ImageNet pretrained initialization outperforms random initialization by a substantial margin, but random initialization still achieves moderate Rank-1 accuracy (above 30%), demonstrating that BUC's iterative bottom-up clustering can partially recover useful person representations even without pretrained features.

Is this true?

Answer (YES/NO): NO